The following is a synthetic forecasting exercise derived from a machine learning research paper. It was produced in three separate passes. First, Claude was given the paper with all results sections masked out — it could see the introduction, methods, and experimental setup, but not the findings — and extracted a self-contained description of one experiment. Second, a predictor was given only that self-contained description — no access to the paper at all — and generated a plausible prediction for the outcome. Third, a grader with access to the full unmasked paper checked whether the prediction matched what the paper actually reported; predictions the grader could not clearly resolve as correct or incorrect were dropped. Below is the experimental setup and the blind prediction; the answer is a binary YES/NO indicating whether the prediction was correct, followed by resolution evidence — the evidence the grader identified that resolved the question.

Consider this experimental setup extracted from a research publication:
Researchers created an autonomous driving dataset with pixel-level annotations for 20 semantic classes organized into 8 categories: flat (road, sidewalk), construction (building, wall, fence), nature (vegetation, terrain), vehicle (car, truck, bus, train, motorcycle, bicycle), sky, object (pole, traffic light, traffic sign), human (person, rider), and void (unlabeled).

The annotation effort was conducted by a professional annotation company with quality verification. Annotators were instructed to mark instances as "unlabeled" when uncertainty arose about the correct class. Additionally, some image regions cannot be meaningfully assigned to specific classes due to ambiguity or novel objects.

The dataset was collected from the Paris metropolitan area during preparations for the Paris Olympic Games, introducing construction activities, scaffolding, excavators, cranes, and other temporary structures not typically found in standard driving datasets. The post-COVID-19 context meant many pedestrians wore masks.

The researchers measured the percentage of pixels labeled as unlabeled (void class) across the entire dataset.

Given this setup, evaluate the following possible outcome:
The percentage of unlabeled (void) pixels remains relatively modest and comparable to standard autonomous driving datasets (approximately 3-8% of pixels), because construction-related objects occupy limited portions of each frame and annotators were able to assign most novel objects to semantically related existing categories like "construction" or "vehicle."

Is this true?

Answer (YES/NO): NO